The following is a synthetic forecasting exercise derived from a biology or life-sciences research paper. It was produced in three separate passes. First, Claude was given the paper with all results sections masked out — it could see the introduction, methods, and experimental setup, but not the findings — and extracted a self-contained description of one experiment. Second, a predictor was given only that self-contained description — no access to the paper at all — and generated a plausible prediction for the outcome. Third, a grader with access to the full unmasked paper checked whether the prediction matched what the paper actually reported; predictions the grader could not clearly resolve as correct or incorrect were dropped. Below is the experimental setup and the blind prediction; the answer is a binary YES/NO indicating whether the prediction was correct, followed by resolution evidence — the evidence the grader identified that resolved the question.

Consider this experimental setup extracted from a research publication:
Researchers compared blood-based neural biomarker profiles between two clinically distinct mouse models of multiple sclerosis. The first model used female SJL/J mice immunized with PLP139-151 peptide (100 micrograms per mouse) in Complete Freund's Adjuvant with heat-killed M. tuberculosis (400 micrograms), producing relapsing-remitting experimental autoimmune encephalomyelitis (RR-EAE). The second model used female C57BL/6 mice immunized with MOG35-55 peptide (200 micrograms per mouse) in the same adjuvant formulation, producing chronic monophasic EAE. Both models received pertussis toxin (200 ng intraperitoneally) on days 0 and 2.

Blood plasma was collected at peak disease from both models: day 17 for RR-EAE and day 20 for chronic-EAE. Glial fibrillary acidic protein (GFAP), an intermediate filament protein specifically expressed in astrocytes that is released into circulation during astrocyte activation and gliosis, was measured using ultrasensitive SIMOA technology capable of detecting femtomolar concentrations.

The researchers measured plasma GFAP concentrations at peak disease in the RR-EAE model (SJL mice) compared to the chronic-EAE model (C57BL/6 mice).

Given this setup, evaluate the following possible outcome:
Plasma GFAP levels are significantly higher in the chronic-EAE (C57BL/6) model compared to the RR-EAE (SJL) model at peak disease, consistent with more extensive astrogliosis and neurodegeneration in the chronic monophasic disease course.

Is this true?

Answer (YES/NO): NO